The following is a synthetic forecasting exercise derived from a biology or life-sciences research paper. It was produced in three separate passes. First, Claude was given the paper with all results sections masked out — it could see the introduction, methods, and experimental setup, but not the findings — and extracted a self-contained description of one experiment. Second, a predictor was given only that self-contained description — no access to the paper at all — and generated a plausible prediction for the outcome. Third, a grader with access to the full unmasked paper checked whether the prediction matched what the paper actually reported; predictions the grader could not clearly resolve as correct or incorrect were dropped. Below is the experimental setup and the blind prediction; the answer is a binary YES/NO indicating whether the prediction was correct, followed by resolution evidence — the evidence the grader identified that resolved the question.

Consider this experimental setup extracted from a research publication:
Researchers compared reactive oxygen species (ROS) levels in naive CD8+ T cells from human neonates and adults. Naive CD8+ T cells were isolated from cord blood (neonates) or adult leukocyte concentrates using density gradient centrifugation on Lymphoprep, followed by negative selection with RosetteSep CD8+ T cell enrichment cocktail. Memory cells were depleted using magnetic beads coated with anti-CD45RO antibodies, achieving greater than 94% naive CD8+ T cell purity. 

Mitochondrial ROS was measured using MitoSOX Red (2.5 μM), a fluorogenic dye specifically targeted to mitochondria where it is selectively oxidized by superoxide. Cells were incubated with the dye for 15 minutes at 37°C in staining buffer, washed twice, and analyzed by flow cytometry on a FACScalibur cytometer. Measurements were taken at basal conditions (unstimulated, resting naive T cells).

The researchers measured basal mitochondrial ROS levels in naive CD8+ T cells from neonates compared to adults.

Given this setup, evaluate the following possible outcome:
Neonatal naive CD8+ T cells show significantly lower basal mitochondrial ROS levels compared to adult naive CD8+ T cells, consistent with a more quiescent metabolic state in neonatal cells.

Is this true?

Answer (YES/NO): NO